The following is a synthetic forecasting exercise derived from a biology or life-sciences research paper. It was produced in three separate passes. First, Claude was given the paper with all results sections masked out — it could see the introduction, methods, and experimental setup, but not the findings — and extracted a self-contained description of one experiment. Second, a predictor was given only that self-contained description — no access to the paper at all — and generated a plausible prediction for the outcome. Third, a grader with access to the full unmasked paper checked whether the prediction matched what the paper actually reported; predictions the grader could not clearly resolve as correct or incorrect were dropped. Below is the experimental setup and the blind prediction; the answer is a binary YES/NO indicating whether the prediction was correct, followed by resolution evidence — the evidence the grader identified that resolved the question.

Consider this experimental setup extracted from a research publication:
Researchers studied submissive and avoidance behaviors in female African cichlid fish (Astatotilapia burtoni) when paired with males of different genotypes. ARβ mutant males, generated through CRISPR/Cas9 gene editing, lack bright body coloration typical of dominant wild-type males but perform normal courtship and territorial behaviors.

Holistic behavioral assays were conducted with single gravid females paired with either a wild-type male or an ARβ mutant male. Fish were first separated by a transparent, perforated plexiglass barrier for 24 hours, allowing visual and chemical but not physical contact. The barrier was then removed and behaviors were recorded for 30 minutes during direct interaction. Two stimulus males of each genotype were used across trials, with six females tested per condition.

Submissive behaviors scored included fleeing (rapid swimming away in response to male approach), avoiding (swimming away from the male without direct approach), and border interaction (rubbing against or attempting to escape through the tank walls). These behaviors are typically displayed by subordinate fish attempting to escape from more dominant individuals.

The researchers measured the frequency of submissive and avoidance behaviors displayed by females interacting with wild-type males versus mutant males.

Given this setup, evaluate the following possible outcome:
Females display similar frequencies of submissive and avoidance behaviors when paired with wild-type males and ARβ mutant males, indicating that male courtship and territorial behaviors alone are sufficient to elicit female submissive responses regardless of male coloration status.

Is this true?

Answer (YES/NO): NO